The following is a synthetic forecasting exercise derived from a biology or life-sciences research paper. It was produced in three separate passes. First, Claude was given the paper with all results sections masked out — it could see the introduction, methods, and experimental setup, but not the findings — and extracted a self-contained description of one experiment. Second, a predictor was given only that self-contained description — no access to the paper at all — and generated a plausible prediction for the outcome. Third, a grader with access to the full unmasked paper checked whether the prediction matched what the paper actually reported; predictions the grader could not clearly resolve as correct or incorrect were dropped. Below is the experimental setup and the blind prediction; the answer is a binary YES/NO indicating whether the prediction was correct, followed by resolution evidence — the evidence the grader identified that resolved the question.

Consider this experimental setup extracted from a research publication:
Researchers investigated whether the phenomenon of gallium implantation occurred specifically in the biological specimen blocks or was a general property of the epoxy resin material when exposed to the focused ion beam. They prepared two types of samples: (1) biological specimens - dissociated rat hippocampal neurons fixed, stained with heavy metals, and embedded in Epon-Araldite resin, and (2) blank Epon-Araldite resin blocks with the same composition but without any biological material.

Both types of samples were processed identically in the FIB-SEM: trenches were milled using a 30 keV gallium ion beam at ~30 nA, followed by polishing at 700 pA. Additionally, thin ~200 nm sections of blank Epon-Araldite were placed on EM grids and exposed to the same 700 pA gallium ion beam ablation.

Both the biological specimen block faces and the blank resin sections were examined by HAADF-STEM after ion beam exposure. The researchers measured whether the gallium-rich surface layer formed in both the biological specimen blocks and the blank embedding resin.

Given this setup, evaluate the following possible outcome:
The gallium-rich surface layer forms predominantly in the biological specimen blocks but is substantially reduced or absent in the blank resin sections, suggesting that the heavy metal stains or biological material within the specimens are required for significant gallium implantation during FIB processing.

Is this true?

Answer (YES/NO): NO